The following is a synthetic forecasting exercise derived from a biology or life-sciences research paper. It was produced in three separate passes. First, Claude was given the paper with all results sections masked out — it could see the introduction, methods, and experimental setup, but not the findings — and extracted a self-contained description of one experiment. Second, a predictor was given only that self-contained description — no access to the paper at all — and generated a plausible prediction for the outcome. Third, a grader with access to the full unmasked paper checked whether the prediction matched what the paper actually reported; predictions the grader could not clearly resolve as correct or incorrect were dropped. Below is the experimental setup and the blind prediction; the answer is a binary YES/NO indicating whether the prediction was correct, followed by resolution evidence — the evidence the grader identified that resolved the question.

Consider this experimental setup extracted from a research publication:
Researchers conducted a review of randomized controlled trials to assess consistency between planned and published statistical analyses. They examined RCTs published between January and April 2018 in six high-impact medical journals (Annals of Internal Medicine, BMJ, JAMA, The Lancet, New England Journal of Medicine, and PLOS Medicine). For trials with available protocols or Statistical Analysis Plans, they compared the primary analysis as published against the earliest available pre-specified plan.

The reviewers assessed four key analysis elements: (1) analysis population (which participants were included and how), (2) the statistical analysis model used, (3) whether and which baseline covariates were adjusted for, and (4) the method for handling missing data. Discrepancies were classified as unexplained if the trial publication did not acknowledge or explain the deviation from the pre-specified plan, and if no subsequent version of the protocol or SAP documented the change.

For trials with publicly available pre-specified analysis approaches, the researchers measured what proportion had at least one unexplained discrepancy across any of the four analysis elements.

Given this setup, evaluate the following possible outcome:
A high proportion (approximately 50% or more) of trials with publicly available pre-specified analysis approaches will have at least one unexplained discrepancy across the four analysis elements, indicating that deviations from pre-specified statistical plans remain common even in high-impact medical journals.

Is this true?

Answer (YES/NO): YES